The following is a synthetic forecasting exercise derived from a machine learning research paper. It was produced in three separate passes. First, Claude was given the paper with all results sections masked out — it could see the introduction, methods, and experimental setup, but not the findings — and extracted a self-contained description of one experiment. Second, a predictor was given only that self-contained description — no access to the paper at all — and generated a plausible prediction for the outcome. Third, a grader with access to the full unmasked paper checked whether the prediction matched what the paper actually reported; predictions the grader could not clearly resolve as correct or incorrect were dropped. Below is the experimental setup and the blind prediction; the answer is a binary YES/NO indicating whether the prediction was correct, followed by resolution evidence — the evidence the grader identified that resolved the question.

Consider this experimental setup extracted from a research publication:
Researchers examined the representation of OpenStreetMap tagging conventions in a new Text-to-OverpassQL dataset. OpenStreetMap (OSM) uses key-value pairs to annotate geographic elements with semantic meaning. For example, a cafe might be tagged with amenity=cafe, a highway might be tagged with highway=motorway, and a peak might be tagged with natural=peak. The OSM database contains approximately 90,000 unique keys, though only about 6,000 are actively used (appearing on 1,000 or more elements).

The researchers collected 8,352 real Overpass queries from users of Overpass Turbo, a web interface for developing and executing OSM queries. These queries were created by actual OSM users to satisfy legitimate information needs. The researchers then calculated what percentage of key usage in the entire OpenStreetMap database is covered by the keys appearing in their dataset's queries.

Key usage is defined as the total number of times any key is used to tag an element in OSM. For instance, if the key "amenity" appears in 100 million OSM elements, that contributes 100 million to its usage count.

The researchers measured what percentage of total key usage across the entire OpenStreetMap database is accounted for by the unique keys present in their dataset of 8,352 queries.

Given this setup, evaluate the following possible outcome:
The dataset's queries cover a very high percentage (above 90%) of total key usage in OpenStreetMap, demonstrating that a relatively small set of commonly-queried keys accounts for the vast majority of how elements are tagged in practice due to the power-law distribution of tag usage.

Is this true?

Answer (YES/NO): YES